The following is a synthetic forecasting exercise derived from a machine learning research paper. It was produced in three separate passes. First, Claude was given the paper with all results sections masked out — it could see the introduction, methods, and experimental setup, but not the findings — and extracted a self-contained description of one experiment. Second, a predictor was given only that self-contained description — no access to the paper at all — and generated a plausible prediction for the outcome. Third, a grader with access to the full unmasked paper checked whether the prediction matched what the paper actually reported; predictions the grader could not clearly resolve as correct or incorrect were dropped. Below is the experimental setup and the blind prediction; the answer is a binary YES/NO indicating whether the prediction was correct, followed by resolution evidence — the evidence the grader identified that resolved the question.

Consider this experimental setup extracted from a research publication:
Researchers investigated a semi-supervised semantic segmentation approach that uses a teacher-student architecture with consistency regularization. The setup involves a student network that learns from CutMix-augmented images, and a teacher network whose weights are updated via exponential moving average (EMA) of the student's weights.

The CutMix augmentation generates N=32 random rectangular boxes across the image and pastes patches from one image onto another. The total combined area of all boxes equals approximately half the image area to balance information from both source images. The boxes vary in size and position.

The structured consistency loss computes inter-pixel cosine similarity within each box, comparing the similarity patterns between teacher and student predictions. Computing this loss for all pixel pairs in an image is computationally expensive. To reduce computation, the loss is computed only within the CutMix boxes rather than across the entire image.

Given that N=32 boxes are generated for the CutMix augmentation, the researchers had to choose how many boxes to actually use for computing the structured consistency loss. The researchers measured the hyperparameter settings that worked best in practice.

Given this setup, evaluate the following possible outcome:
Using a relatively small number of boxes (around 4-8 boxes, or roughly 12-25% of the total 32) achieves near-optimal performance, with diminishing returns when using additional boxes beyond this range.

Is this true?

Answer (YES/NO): NO